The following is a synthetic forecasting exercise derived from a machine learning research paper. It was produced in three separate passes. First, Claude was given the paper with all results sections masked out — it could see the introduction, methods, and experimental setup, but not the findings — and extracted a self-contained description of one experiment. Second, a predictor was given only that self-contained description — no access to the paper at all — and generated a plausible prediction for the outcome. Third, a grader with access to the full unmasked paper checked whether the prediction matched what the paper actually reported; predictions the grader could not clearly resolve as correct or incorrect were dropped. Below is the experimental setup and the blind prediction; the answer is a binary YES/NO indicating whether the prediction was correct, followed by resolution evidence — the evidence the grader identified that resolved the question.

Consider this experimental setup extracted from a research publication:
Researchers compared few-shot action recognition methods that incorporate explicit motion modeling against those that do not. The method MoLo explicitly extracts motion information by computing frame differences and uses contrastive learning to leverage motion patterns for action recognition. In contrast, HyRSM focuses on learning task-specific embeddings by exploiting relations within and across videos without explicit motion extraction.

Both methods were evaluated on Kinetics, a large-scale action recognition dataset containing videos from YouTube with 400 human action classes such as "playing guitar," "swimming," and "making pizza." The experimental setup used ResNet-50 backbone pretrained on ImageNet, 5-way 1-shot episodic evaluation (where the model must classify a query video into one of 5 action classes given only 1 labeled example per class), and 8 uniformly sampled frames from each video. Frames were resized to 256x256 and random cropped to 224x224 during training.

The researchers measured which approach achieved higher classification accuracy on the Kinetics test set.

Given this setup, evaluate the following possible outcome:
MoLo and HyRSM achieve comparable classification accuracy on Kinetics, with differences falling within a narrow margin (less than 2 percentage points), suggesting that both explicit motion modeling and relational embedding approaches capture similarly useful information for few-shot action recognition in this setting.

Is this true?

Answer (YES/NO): YES